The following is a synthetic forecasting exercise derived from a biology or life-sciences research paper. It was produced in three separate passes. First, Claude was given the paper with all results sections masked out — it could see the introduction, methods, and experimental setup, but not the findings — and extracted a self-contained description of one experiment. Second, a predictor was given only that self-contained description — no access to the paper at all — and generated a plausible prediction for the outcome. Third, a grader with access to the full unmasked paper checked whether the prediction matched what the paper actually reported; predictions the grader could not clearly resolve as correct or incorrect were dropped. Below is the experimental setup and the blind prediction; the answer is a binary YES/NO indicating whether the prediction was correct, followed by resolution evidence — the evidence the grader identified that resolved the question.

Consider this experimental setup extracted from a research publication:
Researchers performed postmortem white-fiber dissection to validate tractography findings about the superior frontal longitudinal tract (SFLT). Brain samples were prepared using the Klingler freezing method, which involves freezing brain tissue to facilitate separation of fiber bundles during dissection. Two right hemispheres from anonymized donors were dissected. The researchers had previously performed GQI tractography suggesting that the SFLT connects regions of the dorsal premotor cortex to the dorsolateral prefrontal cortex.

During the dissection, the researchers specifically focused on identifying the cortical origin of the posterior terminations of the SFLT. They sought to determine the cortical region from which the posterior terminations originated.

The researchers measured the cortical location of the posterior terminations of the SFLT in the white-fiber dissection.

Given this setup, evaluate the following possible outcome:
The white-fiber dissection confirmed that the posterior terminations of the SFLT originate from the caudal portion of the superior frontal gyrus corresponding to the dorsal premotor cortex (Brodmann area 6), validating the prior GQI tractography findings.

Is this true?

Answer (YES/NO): NO